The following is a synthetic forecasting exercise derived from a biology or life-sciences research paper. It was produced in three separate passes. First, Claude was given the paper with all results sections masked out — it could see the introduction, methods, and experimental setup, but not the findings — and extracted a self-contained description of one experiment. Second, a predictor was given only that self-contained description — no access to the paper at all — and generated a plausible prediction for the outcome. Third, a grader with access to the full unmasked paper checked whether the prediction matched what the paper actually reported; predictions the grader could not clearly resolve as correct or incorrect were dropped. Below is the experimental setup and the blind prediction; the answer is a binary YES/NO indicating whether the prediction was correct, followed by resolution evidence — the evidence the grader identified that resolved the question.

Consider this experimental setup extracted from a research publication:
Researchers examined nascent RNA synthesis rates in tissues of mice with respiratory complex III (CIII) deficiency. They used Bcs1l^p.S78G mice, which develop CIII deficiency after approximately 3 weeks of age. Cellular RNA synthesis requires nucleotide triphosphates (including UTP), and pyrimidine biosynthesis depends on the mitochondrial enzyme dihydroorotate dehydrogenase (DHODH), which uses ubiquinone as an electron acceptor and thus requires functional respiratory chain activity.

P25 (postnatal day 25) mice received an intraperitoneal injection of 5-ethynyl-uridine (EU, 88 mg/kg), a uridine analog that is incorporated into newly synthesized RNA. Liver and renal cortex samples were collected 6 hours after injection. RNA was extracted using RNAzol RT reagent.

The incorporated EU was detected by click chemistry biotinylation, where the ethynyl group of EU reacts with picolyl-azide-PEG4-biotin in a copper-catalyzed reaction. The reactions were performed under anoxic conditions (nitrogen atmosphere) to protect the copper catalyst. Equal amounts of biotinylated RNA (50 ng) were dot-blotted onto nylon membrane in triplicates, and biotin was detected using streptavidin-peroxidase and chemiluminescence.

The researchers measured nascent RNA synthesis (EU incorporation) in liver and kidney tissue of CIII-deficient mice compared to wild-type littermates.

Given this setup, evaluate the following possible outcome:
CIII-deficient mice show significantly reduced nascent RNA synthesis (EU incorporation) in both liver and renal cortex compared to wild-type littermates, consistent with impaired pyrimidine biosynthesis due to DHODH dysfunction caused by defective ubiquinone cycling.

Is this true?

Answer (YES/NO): NO